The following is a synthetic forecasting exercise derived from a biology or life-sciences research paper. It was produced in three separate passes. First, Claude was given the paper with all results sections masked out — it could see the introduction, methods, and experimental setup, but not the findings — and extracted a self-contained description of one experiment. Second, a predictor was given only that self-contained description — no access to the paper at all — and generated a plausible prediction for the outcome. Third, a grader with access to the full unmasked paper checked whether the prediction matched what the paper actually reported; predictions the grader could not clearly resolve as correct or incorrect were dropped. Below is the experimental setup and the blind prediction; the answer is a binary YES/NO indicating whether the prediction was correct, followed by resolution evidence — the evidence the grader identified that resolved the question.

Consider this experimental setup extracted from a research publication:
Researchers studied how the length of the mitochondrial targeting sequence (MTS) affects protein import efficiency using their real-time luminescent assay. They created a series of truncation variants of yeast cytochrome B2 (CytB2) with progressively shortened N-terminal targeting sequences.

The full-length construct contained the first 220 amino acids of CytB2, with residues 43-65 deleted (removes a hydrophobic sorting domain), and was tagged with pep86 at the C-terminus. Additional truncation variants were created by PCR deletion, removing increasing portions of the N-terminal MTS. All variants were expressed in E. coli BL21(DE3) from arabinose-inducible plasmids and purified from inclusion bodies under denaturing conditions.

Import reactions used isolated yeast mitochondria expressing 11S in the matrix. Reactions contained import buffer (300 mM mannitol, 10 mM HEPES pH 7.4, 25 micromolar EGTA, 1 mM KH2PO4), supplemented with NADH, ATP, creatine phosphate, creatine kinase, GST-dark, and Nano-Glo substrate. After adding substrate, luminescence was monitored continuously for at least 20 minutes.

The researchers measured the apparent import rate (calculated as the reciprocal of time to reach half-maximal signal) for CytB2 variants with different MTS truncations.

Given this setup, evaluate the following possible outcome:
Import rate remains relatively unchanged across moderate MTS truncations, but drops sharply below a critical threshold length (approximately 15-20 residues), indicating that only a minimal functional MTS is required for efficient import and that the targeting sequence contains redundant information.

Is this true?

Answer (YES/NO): NO